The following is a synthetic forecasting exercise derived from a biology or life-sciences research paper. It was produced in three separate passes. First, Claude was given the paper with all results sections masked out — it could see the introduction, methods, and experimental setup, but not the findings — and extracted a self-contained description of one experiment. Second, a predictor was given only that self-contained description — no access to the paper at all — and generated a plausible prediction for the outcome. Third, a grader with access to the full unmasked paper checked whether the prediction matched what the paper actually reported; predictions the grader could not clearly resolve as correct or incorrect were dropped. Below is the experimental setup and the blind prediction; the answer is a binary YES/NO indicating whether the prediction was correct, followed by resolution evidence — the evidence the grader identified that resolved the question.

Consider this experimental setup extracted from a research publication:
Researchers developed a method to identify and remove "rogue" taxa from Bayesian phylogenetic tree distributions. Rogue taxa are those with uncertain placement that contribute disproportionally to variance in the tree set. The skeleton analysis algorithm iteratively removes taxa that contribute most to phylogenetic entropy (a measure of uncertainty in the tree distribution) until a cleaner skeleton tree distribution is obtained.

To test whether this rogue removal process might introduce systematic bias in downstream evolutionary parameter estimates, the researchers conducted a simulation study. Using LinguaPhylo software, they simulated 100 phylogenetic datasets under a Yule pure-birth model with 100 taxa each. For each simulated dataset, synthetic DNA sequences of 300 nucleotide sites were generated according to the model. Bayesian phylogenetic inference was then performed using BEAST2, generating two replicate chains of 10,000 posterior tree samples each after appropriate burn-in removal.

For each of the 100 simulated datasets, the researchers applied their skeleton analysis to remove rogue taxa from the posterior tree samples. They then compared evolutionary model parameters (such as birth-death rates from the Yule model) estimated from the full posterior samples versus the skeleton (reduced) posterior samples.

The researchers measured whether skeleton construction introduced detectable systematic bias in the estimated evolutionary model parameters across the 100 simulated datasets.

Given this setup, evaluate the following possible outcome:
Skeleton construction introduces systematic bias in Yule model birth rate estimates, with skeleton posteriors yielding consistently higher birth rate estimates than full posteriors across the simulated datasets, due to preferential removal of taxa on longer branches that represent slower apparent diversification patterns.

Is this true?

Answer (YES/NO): NO